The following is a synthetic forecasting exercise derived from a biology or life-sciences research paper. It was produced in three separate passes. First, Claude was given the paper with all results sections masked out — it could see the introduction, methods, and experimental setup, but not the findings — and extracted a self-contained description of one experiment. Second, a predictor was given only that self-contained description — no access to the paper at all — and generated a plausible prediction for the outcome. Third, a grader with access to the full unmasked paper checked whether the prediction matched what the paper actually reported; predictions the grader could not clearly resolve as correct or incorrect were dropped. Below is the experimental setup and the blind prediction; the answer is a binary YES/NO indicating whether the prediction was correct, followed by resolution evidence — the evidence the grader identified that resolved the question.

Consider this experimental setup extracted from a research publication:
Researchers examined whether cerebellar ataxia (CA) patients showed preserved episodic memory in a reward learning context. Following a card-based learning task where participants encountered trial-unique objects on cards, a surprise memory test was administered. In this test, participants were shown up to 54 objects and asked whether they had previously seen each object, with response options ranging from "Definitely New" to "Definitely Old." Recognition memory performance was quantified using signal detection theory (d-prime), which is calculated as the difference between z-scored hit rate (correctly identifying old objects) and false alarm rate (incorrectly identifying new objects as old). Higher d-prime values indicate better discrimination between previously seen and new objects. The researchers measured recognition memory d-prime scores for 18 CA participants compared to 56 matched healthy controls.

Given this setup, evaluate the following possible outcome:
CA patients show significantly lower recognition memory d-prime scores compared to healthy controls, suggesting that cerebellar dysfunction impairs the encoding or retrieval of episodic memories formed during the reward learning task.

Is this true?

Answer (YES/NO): NO